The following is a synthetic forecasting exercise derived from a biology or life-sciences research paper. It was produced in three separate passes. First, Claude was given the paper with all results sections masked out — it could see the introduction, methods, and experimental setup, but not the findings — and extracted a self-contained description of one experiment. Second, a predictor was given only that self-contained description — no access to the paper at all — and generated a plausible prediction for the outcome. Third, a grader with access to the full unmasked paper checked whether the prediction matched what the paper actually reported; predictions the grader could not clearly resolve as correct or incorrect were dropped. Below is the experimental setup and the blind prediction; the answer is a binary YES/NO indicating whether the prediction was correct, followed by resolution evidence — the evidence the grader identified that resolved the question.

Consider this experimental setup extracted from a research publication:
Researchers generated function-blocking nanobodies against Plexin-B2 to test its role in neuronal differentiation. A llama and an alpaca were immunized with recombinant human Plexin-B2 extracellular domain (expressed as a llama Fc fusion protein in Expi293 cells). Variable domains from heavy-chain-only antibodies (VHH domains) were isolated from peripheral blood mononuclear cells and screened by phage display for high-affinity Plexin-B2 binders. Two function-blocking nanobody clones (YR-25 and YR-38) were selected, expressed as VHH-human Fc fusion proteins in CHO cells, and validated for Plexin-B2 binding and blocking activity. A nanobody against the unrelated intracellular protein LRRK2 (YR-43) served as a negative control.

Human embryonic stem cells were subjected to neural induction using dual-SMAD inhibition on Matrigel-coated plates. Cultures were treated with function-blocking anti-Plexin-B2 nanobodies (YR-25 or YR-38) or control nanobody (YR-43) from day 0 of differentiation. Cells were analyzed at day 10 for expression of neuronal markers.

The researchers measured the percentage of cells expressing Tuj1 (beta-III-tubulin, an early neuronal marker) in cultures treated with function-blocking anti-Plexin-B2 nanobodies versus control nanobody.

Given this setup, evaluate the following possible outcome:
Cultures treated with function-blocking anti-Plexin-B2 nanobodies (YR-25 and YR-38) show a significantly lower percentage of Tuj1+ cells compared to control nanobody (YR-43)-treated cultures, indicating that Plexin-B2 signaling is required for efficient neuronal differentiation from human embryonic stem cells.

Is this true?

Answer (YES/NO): NO